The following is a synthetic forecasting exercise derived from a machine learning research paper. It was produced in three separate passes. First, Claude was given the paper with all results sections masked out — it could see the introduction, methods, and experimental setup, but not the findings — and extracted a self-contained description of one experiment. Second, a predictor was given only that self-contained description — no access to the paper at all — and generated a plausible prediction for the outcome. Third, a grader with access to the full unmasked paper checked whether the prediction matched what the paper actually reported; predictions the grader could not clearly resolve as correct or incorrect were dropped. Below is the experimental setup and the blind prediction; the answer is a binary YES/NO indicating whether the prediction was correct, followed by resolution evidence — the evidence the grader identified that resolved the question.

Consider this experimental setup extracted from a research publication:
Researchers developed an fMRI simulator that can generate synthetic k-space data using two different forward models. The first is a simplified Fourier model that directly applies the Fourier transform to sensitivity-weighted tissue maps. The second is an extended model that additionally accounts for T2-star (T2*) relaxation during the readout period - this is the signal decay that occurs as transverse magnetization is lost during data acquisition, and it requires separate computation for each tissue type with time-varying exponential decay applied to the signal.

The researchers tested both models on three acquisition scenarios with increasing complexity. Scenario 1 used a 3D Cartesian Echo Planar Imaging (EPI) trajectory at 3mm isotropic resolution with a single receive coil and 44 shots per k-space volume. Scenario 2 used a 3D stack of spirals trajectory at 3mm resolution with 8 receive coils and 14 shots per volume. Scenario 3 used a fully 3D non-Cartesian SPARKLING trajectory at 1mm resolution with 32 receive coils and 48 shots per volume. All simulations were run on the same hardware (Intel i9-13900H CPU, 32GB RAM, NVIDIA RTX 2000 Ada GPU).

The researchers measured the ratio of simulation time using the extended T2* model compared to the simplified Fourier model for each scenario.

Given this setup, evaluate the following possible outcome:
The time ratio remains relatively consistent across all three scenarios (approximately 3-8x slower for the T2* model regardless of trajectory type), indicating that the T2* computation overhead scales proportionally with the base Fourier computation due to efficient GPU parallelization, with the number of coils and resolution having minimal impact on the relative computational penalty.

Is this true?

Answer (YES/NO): NO